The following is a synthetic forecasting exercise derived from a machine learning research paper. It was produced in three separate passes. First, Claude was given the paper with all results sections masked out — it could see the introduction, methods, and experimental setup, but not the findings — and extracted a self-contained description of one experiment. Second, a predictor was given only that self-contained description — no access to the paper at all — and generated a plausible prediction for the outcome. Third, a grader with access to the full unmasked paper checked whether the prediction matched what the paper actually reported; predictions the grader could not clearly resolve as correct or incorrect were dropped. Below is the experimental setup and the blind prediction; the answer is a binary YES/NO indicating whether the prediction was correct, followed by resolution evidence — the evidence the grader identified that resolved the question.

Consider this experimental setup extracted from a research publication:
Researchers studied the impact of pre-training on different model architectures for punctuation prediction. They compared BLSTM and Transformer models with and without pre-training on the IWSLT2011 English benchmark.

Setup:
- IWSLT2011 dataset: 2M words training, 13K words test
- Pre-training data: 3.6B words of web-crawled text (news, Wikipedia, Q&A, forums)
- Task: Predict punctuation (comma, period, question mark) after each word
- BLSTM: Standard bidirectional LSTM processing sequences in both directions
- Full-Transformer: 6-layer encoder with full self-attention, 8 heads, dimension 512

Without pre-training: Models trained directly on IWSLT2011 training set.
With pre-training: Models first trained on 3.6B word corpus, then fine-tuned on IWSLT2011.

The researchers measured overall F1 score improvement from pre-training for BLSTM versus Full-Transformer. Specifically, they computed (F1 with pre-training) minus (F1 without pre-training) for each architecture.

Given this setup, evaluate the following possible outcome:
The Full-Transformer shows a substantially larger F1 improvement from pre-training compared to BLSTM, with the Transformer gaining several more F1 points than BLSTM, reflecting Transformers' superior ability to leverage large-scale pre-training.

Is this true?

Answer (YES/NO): NO